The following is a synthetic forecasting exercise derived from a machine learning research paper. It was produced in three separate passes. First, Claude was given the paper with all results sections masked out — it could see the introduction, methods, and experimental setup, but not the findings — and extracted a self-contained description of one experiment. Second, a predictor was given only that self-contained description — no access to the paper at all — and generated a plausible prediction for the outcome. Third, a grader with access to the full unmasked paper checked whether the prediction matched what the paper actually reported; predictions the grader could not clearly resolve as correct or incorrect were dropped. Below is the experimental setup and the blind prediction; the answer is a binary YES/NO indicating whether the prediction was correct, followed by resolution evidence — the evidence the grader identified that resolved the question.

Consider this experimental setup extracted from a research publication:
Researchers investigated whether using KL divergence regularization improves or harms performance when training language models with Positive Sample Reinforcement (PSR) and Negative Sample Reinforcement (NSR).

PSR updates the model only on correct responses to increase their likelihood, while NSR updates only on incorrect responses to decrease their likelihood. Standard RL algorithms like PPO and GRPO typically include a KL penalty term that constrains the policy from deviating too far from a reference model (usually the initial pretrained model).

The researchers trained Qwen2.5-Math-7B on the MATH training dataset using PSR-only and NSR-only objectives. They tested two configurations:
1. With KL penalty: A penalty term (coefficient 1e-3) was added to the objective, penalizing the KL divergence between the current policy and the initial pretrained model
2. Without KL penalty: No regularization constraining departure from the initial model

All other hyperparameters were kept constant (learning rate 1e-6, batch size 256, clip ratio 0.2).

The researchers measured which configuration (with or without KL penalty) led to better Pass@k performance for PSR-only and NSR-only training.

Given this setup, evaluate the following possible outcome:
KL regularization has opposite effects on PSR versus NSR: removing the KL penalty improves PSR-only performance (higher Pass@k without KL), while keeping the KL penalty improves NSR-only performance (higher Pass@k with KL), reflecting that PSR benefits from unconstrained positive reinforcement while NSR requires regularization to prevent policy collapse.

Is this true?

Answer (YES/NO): NO